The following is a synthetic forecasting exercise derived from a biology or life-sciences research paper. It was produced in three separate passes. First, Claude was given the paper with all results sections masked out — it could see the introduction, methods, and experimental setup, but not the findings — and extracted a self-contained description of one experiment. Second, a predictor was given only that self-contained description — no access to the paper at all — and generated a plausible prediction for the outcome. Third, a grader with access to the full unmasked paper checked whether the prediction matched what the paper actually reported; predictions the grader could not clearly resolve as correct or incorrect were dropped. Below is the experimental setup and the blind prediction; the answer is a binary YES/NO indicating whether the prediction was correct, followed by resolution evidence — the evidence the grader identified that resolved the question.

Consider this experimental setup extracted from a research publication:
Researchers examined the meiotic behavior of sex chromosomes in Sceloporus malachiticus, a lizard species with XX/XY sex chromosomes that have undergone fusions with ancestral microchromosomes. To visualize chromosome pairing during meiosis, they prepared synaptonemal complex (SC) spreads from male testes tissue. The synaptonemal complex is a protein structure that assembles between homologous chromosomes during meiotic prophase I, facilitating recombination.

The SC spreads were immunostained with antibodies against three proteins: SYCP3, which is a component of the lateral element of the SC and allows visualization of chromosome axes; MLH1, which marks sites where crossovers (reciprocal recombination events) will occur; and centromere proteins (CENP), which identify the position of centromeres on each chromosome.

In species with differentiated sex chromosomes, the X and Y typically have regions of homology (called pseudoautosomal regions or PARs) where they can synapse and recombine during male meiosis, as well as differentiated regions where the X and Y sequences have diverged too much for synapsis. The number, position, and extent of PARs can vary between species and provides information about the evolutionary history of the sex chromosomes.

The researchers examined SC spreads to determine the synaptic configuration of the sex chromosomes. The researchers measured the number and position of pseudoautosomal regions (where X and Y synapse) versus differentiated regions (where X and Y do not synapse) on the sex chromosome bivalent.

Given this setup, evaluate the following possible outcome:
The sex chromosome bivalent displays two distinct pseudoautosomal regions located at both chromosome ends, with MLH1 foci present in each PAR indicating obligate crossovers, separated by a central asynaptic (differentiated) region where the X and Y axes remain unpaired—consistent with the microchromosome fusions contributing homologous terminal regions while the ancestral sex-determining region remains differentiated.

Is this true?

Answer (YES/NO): YES